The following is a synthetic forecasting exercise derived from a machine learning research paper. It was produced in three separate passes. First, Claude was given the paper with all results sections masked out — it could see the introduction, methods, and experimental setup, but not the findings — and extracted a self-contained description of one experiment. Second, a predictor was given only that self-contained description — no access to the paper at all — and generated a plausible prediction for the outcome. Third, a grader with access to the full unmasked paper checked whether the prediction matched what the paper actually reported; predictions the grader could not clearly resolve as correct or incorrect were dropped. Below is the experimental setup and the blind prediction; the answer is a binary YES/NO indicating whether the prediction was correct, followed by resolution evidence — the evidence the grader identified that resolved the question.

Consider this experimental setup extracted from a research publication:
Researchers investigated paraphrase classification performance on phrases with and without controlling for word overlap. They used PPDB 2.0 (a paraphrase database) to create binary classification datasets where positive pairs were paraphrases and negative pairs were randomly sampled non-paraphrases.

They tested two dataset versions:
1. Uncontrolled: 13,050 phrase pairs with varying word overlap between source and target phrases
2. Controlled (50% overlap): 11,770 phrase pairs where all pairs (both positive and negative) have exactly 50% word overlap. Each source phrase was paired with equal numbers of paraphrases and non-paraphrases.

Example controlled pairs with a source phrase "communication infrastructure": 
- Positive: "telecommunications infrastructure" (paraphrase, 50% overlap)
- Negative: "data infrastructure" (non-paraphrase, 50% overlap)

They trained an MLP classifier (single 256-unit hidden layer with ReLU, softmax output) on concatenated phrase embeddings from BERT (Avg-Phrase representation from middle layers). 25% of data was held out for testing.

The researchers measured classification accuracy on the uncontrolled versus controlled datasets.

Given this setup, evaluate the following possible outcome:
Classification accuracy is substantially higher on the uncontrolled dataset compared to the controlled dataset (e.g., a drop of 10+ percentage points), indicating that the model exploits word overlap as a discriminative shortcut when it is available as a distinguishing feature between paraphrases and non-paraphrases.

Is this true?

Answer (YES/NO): YES